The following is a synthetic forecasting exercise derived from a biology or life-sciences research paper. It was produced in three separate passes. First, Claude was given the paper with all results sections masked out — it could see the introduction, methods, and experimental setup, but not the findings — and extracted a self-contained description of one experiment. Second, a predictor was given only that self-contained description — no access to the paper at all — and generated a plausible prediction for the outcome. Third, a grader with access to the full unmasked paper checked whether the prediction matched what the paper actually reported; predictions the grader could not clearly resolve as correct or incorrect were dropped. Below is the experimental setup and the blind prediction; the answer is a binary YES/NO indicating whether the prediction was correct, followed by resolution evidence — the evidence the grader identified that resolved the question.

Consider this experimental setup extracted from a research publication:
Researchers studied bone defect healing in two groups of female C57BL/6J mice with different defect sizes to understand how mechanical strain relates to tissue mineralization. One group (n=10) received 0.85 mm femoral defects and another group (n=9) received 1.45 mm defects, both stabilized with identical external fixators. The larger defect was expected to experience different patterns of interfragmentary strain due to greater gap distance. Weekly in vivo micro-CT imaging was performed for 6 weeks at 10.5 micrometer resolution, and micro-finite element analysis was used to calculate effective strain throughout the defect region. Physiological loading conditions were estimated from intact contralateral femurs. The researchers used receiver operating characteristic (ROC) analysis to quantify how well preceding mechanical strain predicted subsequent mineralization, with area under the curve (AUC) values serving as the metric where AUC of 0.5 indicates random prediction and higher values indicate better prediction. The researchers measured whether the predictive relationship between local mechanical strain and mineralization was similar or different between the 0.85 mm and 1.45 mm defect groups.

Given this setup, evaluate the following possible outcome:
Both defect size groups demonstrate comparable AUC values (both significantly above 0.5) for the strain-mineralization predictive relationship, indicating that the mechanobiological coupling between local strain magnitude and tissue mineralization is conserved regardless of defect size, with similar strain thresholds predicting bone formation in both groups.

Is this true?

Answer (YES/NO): YES